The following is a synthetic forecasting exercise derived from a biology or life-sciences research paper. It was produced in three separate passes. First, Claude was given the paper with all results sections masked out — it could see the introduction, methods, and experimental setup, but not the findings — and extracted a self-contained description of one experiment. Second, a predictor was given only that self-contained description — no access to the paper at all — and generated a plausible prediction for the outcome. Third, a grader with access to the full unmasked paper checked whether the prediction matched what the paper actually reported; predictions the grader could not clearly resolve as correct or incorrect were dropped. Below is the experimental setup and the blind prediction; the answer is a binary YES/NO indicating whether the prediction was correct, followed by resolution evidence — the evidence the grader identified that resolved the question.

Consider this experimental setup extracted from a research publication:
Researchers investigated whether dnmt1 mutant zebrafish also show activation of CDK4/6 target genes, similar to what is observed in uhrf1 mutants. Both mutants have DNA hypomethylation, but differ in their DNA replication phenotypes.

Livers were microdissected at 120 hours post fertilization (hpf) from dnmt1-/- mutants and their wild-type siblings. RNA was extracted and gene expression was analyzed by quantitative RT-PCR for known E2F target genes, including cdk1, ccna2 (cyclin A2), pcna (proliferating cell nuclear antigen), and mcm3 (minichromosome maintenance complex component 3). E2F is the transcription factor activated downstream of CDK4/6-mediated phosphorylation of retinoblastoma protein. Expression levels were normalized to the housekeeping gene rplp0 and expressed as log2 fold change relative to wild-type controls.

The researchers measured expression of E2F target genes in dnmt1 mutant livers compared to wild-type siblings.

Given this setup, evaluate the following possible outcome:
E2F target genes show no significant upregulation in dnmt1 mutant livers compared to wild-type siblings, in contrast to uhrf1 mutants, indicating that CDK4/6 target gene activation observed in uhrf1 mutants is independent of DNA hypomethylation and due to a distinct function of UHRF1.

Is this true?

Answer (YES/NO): NO